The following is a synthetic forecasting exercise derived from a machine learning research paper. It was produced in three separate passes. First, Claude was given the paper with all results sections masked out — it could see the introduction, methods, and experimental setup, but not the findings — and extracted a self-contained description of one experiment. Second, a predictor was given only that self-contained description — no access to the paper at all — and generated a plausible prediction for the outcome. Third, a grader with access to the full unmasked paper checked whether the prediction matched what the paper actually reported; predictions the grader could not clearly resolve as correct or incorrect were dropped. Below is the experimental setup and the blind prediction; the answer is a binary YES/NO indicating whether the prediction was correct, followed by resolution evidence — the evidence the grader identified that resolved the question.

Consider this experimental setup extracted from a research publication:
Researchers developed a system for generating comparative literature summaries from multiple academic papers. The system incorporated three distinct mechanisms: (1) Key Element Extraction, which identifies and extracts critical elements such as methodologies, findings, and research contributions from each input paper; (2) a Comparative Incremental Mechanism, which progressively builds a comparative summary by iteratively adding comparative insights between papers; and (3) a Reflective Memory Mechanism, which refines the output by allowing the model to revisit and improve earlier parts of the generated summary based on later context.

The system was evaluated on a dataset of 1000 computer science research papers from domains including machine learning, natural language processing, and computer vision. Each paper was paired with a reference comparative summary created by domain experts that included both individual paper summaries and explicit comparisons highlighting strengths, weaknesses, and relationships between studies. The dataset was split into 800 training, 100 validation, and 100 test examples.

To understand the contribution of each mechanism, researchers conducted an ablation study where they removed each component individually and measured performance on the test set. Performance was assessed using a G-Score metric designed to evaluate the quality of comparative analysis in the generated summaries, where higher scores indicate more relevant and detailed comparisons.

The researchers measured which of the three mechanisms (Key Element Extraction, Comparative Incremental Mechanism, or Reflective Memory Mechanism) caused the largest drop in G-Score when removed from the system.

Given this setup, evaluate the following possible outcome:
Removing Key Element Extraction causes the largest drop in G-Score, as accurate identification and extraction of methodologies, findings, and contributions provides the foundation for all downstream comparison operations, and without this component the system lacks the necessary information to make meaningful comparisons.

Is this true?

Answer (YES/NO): YES